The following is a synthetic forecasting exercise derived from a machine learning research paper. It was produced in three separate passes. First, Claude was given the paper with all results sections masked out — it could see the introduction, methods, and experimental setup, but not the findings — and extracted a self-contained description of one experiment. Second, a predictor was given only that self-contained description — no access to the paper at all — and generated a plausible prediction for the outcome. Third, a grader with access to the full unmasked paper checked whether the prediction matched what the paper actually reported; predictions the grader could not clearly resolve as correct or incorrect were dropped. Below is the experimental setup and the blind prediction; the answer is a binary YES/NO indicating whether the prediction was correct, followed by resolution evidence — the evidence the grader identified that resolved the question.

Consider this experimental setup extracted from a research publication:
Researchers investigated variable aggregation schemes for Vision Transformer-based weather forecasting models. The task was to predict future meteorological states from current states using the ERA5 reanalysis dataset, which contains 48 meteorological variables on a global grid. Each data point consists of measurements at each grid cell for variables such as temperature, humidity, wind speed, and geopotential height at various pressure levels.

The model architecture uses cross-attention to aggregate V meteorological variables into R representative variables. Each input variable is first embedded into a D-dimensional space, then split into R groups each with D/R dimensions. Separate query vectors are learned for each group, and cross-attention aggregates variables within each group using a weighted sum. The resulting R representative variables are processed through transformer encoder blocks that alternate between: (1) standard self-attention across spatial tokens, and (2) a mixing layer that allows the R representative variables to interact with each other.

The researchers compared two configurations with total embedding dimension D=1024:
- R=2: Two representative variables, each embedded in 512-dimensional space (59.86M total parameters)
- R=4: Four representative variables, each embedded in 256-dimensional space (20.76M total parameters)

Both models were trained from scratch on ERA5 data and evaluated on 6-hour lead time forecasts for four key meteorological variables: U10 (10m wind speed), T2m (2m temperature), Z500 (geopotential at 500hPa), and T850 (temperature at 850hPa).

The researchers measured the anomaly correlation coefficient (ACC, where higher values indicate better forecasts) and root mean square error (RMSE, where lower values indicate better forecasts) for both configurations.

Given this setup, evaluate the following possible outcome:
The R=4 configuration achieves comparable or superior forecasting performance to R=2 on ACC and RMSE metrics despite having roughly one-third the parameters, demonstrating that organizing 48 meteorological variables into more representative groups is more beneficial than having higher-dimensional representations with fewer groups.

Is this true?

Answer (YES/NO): NO